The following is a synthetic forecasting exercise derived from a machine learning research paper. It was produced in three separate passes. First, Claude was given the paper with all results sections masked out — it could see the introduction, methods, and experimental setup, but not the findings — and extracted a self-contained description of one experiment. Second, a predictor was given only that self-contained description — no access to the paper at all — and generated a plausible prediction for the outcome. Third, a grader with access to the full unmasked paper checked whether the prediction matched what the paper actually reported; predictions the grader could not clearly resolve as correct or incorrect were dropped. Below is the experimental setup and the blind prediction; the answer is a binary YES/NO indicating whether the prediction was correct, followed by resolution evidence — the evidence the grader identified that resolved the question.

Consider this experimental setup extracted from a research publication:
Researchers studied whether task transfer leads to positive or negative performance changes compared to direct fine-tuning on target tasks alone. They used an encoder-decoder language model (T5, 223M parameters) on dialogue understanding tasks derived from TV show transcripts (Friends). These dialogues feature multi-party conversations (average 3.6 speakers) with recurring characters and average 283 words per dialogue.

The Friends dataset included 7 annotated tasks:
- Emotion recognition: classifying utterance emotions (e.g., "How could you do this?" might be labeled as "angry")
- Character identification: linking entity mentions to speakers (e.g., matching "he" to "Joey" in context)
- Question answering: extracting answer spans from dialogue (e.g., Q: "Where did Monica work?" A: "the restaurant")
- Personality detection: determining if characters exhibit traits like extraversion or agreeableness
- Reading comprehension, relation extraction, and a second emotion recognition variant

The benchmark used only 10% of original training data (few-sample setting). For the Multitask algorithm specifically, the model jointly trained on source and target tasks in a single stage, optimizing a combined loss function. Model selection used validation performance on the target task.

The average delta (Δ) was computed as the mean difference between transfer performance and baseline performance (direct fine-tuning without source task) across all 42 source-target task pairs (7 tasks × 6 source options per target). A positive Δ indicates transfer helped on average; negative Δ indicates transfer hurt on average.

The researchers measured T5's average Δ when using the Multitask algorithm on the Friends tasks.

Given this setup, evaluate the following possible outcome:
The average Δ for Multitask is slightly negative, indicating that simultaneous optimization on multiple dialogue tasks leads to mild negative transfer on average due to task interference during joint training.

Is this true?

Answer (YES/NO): NO